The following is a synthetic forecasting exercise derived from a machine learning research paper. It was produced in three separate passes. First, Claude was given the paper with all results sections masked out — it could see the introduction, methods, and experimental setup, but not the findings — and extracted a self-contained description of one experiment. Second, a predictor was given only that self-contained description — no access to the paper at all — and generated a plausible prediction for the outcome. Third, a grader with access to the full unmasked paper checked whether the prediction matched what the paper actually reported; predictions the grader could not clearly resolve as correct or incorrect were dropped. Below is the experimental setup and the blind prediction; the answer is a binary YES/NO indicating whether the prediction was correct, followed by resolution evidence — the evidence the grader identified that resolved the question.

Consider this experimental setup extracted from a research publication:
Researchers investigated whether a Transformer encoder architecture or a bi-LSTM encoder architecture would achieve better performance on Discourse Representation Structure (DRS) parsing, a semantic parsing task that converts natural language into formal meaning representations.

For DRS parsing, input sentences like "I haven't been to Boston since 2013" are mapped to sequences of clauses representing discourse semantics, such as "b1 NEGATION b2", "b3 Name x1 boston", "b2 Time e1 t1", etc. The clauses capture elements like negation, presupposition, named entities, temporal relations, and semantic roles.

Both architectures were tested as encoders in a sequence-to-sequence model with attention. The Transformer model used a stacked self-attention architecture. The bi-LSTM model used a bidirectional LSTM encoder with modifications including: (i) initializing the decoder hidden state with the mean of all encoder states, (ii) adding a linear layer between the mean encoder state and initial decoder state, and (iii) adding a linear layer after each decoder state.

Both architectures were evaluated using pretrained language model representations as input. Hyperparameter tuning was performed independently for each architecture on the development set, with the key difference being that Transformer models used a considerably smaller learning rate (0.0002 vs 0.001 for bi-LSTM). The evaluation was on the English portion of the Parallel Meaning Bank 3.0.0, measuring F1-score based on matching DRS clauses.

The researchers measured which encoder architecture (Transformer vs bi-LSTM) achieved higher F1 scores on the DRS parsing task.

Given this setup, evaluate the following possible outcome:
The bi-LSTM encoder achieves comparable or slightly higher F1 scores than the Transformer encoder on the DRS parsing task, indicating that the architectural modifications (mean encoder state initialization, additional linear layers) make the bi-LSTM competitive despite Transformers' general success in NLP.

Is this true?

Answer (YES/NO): NO